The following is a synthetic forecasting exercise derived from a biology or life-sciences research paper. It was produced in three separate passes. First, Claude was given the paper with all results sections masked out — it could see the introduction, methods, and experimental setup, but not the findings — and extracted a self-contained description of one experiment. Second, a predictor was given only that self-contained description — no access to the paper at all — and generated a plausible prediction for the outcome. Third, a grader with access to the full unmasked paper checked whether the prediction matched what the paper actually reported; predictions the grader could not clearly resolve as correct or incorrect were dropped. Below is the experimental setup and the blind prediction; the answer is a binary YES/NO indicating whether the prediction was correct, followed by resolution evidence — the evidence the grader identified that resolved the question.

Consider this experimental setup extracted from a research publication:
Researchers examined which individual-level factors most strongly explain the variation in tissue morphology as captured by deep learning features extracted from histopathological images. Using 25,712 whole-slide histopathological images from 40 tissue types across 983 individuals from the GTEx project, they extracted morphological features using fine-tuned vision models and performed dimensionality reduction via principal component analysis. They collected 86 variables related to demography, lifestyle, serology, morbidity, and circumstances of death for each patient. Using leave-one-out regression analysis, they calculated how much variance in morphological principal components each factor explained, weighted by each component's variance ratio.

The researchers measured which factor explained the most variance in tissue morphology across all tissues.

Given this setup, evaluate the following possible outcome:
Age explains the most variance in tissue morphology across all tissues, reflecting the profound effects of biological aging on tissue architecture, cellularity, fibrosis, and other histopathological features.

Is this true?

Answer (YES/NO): YES